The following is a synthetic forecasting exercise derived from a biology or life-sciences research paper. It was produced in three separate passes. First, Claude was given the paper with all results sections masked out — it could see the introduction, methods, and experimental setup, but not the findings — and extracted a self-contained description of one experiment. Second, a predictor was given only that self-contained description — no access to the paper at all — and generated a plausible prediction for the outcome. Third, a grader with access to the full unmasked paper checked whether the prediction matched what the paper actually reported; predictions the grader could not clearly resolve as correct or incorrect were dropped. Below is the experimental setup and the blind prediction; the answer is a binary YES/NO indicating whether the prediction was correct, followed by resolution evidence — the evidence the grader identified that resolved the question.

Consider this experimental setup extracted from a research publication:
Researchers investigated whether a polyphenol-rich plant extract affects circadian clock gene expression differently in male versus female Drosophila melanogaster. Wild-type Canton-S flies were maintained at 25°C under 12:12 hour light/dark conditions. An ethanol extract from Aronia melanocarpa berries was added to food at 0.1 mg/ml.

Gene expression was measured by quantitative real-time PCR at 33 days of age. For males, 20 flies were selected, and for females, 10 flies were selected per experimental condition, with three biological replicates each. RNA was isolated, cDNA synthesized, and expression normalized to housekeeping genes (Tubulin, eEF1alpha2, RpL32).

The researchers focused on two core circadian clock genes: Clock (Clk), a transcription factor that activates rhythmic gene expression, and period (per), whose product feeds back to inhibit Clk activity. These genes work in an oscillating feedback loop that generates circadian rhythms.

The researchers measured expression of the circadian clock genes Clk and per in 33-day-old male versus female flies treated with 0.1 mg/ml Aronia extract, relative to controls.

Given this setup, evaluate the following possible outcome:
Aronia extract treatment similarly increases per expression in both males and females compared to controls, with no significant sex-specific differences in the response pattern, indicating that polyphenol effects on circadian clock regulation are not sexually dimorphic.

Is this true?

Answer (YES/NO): NO